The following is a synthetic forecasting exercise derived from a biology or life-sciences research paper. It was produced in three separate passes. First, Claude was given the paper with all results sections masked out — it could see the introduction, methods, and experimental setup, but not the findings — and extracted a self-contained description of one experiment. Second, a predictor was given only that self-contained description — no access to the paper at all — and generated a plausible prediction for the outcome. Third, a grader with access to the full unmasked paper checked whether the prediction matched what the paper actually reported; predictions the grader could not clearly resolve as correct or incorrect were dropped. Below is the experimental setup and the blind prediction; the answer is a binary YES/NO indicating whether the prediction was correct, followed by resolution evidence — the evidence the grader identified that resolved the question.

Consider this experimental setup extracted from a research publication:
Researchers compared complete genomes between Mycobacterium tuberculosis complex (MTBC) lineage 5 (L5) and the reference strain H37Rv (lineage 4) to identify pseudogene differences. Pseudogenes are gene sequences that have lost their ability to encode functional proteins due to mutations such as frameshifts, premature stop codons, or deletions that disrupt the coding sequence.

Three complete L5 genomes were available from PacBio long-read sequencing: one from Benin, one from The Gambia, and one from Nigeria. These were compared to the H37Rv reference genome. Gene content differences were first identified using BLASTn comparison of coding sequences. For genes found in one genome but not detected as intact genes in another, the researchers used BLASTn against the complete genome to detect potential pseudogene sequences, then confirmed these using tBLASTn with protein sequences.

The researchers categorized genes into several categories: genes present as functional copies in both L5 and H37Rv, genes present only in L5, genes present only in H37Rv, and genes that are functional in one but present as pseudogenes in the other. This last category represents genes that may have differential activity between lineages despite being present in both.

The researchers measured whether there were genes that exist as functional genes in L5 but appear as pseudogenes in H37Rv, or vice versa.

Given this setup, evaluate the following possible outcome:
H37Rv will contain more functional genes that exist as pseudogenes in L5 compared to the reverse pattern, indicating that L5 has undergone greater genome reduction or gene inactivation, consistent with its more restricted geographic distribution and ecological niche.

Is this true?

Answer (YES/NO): NO